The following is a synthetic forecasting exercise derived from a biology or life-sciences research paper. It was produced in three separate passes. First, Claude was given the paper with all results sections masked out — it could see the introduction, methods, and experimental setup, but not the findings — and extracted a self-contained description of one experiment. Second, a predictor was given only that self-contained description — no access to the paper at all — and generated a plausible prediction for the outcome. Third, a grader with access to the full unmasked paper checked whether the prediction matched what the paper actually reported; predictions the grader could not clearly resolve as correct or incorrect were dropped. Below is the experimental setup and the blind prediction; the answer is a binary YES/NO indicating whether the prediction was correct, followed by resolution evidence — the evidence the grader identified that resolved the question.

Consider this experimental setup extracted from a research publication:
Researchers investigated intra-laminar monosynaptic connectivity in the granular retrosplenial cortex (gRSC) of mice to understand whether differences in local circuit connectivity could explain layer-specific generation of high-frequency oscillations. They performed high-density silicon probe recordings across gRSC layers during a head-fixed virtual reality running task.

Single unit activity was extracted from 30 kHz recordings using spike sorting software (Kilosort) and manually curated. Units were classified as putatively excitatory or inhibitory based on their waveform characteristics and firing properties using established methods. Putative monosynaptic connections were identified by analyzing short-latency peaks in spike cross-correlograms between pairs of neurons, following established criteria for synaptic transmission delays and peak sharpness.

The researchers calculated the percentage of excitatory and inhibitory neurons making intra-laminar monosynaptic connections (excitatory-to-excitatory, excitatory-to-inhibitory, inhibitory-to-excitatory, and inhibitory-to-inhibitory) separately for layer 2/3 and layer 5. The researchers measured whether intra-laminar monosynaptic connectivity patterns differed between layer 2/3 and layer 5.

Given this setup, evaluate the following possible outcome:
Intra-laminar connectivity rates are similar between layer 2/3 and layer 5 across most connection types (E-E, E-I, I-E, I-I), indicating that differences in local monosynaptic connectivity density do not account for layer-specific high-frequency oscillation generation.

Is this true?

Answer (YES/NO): YES